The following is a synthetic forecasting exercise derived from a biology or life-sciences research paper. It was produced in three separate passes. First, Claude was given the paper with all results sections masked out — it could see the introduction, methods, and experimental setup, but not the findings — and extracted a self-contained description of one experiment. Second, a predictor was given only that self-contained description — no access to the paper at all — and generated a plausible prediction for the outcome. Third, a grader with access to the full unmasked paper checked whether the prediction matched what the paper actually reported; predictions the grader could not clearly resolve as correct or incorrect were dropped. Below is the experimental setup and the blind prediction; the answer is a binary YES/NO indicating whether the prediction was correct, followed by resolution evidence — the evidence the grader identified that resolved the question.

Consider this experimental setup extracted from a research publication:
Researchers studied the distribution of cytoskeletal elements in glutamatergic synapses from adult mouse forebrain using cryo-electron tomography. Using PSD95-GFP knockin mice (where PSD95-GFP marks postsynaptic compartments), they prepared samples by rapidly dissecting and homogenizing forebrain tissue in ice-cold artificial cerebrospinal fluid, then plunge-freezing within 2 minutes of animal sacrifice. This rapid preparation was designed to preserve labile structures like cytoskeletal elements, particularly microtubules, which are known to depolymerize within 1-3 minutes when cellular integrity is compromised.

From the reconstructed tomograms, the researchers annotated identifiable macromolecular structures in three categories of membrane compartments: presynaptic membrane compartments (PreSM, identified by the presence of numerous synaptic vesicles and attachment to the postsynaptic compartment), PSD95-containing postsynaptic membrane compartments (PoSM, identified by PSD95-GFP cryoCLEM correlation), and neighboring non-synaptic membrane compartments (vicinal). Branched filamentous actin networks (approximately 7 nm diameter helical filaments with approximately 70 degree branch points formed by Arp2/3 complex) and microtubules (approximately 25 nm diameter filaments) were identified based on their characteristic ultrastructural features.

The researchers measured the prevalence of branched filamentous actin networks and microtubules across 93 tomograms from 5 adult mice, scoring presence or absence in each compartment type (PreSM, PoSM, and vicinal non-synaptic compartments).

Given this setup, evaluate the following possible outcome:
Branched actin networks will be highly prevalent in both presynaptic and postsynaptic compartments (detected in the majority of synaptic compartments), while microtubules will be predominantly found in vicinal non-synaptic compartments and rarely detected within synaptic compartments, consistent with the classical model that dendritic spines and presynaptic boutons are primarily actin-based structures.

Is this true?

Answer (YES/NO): NO